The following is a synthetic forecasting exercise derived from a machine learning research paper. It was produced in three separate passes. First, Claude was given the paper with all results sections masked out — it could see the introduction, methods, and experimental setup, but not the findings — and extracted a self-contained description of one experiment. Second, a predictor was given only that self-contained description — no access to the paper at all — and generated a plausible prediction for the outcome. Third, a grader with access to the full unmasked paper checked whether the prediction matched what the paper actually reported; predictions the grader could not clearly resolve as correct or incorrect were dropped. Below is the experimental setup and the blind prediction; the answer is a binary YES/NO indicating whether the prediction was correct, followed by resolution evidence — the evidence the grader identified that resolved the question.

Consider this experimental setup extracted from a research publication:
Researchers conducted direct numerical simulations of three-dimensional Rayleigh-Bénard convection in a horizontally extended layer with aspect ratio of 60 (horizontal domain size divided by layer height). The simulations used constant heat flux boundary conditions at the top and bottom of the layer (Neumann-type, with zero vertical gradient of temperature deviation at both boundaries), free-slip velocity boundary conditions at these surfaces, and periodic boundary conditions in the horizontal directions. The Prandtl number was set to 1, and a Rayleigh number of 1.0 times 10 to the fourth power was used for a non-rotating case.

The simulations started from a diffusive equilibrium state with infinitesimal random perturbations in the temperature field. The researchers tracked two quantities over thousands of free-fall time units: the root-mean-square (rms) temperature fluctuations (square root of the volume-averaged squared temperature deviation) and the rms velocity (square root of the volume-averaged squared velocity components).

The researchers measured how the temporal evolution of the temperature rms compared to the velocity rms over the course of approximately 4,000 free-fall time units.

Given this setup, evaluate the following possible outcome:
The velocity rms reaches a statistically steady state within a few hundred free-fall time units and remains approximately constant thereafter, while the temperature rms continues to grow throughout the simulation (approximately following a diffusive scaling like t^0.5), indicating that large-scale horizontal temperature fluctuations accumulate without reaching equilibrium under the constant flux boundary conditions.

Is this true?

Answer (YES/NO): NO